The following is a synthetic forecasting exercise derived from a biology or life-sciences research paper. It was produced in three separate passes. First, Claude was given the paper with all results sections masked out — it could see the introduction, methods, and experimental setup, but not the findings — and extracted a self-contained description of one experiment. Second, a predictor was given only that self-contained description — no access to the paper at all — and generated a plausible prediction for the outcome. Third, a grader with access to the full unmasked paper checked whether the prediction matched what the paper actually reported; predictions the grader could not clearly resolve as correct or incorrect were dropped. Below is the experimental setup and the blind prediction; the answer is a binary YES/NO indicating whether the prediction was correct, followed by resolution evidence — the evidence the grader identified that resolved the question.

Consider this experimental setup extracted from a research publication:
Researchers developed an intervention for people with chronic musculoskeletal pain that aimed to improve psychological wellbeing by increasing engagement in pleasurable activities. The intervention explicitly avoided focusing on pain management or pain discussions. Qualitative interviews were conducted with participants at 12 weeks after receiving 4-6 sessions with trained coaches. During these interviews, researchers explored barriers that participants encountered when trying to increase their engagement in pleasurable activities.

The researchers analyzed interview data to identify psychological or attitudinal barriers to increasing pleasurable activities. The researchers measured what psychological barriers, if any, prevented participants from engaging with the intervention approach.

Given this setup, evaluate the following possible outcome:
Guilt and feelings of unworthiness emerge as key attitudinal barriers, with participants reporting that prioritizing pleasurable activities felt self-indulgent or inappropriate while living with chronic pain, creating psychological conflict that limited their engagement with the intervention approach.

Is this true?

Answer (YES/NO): NO